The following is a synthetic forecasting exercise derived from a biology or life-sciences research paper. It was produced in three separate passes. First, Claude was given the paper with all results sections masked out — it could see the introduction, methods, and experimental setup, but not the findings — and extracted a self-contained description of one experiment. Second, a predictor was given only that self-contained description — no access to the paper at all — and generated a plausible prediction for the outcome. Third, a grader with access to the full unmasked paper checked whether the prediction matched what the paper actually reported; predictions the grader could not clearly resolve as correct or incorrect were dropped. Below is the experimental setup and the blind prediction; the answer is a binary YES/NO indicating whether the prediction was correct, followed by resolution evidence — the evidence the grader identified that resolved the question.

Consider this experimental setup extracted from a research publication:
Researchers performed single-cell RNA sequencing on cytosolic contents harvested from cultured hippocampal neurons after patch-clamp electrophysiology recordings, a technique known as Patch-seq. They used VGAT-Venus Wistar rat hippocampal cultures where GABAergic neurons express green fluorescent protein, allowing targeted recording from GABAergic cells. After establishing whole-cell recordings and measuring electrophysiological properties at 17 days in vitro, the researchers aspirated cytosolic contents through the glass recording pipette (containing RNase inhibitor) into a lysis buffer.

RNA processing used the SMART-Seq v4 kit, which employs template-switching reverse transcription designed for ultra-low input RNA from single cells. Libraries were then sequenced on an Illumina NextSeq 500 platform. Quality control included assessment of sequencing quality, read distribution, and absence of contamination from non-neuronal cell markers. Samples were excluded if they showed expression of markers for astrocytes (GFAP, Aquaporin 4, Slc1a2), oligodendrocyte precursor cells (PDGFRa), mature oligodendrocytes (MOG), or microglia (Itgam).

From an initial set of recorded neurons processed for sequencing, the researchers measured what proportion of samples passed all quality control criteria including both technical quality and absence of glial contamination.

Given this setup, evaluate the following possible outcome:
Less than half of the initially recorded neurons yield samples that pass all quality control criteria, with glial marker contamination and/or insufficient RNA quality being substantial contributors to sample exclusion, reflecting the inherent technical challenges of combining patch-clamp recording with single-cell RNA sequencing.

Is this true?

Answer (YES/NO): YES